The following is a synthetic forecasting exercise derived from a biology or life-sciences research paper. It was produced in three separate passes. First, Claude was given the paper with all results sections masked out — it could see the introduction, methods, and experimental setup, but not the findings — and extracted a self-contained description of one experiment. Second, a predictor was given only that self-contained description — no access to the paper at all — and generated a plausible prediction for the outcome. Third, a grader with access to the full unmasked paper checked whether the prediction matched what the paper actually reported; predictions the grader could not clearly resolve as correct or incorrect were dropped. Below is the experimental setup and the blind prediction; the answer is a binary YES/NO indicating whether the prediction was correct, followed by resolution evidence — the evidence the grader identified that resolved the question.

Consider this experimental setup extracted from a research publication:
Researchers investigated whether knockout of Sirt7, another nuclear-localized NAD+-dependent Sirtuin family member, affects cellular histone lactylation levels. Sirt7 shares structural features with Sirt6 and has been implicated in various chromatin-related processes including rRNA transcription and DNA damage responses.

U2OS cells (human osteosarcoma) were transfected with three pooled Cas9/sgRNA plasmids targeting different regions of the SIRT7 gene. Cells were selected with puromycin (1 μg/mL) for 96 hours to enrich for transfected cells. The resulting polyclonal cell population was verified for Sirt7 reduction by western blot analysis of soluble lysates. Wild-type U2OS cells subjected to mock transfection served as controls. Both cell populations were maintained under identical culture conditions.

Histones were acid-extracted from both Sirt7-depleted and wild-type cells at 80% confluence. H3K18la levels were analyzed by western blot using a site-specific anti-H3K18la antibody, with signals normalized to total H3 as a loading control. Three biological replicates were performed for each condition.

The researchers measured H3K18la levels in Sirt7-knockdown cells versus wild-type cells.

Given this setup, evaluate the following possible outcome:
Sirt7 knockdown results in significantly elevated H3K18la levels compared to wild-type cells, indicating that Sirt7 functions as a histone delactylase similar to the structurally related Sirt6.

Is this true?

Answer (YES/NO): NO